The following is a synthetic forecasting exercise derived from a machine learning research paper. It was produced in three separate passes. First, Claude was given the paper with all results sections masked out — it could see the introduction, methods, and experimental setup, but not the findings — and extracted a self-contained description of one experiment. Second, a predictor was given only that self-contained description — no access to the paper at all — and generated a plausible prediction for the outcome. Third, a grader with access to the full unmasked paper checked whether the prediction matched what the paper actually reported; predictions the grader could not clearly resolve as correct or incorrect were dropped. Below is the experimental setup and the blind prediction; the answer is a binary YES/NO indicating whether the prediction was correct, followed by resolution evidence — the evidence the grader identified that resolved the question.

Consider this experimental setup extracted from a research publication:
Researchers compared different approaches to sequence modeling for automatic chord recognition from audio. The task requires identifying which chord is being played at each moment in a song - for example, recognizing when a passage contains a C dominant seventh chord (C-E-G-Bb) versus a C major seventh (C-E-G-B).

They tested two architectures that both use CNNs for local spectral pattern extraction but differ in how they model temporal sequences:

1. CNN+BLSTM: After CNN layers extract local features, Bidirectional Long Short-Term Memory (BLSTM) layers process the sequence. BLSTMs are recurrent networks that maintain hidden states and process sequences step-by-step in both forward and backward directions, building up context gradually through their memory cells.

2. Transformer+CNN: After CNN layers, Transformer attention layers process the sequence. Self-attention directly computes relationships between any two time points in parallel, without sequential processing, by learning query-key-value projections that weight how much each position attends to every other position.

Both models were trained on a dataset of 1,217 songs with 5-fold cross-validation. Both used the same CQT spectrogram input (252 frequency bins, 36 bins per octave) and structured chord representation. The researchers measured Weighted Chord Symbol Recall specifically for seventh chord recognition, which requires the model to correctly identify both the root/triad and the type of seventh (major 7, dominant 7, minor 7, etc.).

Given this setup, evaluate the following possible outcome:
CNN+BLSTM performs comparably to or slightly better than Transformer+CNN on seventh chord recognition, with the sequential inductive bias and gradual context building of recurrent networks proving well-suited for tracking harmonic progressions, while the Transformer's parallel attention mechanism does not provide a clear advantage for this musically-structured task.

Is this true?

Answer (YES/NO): YES